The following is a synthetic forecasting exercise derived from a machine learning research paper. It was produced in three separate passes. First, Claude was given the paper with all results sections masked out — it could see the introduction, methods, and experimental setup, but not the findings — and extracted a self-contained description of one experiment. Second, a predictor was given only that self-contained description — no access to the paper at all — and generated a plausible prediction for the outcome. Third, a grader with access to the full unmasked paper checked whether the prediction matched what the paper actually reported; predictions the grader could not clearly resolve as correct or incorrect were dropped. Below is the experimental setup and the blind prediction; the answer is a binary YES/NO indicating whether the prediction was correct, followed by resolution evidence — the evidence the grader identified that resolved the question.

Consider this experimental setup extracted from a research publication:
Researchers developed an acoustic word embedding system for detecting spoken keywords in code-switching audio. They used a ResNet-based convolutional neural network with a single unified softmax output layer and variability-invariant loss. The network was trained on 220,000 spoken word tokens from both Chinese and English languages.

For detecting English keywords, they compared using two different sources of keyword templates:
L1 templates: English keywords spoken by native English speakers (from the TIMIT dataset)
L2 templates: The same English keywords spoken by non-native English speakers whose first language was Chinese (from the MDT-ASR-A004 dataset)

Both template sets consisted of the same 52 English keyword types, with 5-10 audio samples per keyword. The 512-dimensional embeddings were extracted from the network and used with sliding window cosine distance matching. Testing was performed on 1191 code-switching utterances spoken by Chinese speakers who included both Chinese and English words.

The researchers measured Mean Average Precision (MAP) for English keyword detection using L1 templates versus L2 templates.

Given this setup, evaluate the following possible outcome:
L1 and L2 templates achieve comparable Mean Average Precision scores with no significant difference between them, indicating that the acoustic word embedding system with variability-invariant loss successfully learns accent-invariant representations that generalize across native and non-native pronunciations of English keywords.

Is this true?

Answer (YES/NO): NO